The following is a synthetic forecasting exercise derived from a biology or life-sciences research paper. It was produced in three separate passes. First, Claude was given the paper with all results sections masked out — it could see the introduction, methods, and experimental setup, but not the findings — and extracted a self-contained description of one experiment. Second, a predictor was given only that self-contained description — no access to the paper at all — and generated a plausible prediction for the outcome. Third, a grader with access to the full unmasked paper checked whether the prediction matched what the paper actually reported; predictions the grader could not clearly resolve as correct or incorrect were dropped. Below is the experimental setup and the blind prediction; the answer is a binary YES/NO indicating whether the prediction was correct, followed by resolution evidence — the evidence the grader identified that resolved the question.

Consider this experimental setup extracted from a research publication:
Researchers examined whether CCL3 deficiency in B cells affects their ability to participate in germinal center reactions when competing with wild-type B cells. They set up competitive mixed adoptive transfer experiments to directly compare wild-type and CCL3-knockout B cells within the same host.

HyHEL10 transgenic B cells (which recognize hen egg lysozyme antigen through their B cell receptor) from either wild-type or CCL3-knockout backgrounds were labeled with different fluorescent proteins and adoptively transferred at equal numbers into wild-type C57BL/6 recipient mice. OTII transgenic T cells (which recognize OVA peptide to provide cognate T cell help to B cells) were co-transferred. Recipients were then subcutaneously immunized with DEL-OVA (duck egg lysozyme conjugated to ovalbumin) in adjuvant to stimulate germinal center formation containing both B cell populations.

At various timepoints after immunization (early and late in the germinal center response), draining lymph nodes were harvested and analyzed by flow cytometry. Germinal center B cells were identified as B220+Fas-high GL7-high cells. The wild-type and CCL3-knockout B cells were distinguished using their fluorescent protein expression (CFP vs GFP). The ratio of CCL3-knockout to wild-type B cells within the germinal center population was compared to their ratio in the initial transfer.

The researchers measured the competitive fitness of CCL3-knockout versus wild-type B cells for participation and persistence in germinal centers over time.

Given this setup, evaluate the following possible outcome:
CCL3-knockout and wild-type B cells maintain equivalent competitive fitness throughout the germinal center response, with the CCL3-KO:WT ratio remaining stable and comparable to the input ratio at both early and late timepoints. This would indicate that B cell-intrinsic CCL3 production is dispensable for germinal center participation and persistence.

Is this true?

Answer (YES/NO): NO